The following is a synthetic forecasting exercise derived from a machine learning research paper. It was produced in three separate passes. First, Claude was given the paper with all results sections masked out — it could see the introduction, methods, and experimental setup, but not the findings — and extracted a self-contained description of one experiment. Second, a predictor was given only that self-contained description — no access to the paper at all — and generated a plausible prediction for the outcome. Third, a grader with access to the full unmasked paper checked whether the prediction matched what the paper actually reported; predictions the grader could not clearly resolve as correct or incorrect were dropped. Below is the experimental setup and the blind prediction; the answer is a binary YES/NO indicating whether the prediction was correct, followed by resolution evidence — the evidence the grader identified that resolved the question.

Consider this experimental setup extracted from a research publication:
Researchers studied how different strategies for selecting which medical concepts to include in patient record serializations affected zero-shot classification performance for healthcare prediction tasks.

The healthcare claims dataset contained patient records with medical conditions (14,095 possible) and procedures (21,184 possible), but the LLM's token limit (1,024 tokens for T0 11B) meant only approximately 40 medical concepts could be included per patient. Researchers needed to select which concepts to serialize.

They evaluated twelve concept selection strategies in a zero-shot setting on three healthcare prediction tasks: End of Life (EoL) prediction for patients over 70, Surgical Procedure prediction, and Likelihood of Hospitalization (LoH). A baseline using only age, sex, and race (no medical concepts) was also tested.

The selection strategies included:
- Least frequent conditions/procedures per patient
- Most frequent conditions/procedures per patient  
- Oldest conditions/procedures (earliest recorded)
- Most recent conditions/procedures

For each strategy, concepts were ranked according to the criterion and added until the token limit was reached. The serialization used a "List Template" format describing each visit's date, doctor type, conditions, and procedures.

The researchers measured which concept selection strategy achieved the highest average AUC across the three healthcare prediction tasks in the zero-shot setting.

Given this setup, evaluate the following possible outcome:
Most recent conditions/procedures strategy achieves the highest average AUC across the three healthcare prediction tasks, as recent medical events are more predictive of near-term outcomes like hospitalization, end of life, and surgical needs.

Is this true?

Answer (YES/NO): NO